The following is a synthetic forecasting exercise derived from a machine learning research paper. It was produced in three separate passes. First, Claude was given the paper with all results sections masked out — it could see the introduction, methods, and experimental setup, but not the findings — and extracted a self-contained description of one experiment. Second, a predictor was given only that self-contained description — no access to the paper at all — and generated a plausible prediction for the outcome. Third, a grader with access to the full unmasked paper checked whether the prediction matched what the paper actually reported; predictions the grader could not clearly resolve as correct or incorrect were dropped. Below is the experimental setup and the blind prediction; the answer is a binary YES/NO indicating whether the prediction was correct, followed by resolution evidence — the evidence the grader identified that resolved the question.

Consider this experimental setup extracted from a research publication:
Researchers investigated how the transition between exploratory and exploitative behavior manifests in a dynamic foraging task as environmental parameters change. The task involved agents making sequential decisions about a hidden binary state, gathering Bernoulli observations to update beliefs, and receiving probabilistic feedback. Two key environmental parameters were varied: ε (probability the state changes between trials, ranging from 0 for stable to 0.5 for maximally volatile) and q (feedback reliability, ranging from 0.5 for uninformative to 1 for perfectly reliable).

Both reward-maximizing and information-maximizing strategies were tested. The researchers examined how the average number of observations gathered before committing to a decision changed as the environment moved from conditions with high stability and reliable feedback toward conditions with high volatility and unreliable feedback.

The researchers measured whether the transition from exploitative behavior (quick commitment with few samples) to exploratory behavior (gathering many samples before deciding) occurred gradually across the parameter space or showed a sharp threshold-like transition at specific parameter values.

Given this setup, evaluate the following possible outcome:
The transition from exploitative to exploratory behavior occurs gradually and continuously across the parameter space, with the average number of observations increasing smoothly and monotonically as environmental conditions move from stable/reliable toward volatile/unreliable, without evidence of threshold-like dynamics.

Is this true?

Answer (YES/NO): NO